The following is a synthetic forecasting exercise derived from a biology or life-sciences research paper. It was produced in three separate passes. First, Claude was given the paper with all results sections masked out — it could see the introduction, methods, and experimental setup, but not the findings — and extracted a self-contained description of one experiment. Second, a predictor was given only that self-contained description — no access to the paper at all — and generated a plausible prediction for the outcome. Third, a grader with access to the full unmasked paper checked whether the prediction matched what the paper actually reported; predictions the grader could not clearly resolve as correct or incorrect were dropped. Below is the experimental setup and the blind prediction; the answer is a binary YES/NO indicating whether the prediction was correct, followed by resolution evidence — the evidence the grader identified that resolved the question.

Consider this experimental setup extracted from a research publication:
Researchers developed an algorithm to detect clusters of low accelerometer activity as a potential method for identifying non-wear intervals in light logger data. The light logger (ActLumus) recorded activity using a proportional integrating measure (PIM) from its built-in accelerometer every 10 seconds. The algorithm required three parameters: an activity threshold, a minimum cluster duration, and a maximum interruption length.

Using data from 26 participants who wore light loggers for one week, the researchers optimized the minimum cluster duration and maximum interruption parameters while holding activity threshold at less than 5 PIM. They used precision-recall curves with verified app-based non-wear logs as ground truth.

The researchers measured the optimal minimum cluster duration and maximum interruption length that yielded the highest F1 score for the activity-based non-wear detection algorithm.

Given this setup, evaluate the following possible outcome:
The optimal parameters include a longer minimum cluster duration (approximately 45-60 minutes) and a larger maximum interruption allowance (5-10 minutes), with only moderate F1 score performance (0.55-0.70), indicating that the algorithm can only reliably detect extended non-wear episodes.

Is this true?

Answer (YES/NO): NO